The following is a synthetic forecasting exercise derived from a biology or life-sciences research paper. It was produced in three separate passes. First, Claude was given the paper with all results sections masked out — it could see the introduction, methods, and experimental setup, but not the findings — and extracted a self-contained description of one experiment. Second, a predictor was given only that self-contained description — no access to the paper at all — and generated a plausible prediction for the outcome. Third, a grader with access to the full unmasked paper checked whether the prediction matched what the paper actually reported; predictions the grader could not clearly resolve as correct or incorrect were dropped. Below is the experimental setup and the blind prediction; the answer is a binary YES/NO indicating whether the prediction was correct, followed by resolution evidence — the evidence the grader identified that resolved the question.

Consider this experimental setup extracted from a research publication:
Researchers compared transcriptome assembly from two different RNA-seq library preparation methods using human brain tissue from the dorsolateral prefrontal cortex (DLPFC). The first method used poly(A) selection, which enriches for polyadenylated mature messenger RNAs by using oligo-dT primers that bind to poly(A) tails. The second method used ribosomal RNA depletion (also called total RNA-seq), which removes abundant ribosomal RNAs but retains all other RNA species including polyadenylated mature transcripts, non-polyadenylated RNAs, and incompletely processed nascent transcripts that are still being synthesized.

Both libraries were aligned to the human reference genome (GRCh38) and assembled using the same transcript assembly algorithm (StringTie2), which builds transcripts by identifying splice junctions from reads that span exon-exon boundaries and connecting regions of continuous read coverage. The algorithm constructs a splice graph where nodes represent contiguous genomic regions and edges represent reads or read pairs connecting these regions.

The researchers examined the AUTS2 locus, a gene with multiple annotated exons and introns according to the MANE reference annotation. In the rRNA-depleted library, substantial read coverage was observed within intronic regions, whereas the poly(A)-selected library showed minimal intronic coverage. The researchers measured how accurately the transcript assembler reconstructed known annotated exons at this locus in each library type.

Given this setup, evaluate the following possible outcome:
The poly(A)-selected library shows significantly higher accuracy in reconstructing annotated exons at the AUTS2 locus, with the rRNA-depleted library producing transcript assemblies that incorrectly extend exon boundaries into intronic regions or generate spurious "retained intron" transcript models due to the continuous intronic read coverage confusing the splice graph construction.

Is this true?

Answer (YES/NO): YES